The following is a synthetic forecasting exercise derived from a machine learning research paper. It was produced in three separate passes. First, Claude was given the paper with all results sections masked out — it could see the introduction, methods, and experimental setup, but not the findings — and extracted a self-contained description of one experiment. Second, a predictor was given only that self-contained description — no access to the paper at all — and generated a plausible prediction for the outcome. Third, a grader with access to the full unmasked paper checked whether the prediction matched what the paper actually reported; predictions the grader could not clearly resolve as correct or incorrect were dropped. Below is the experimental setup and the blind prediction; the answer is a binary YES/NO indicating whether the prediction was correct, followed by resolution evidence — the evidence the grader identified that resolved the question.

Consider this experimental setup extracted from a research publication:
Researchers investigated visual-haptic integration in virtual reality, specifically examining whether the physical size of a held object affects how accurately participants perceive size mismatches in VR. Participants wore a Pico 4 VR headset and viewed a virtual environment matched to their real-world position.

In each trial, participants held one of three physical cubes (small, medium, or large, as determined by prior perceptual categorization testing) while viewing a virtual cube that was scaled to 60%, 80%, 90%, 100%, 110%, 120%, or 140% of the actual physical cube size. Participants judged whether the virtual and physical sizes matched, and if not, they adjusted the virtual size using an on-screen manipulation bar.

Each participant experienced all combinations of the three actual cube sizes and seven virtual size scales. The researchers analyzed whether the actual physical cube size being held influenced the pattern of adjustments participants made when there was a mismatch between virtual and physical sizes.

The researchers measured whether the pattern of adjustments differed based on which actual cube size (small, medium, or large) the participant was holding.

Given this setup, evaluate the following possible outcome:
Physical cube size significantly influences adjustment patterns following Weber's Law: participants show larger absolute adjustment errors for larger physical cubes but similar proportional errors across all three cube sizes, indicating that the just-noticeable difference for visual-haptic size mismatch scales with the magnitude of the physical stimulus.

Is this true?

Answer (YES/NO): NO